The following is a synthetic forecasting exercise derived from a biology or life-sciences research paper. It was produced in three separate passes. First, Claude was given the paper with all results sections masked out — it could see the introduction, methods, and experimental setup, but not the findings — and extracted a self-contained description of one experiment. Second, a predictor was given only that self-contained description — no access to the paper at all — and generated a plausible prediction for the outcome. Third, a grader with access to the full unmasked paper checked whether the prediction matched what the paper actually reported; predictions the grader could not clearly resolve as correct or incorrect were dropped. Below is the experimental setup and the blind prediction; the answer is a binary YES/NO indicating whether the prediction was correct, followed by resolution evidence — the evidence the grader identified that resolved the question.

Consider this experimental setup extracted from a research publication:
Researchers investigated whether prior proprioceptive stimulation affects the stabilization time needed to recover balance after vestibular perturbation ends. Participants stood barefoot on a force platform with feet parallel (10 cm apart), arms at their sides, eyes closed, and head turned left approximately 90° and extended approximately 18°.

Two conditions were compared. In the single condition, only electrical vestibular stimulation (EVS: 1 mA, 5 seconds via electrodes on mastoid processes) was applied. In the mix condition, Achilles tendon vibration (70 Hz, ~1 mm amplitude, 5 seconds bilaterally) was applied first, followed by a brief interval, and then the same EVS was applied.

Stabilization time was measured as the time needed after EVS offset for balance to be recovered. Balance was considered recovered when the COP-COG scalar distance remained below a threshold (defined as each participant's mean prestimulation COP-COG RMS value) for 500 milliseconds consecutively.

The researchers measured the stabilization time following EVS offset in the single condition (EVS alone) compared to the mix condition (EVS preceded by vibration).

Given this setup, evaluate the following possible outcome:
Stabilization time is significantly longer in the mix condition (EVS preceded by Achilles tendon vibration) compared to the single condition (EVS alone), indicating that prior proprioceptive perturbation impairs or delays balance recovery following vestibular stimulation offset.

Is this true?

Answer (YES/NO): YES